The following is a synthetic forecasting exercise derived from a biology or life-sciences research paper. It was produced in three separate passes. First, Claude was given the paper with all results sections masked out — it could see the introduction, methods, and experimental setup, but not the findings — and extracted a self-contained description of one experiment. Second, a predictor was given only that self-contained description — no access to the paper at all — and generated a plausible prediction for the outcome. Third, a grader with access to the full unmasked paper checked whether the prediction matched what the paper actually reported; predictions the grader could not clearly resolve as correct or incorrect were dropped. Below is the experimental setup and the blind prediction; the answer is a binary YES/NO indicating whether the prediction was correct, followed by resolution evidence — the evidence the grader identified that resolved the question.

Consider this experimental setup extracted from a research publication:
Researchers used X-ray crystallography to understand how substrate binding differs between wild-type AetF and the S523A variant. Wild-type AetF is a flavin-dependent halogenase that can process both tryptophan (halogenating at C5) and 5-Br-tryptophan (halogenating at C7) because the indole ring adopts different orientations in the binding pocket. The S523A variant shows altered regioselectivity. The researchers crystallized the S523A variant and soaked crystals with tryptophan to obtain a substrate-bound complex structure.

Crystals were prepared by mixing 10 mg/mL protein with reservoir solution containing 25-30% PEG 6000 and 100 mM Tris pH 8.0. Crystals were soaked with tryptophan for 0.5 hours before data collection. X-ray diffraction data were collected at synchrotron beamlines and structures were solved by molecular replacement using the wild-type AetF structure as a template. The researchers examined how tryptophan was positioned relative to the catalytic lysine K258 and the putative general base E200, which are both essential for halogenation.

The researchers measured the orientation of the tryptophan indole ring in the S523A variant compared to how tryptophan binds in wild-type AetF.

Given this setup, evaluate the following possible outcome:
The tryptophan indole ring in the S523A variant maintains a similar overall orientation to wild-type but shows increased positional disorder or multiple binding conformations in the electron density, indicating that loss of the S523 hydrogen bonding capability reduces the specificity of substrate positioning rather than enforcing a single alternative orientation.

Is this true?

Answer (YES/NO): NO